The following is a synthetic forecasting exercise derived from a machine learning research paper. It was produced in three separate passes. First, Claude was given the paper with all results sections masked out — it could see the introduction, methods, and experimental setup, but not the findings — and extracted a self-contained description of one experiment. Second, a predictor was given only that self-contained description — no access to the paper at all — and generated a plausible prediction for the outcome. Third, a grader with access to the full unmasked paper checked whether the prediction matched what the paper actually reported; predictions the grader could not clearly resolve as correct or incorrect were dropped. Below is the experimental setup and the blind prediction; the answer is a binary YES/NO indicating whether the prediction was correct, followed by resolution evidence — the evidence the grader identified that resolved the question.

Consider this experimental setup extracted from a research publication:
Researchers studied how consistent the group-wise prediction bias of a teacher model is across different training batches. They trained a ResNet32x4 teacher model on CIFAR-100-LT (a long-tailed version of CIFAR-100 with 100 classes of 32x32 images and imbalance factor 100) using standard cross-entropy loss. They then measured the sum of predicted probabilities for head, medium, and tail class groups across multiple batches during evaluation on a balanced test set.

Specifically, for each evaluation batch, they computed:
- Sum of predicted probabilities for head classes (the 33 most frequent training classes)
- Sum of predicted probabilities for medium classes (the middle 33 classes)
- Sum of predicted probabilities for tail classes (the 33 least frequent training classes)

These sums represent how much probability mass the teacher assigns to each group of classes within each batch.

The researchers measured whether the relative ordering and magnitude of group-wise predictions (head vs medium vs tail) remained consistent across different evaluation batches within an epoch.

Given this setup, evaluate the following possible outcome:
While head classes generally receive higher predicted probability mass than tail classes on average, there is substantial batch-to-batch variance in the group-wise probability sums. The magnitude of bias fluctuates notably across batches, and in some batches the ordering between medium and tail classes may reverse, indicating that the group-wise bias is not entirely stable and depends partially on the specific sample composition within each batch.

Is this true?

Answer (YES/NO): NO